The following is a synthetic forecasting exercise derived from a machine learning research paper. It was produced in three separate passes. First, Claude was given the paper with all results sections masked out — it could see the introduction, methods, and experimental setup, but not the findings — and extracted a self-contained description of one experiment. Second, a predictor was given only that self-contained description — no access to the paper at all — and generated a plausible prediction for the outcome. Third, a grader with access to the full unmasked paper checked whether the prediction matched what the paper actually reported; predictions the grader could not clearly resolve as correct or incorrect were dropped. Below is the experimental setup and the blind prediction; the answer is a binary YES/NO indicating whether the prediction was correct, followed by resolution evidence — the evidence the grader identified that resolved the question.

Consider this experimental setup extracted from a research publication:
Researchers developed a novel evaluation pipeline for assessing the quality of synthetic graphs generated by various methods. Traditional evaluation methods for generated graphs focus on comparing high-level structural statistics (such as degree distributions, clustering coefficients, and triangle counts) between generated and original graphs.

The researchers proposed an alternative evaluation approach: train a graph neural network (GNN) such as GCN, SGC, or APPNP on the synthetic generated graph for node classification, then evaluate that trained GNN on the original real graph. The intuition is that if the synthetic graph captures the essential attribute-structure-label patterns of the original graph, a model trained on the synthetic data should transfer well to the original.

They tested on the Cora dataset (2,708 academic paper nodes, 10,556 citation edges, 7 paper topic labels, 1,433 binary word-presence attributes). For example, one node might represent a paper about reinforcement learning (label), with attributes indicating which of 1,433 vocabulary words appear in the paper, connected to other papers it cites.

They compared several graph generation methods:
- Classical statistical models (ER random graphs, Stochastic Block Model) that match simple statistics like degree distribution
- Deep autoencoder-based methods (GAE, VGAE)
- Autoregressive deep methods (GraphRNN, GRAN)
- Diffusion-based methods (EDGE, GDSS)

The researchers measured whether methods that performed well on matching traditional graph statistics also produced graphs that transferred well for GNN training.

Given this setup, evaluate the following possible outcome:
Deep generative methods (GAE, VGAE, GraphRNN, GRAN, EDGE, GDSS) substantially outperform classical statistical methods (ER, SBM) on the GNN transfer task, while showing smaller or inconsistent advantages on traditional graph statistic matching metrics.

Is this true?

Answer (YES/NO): NO